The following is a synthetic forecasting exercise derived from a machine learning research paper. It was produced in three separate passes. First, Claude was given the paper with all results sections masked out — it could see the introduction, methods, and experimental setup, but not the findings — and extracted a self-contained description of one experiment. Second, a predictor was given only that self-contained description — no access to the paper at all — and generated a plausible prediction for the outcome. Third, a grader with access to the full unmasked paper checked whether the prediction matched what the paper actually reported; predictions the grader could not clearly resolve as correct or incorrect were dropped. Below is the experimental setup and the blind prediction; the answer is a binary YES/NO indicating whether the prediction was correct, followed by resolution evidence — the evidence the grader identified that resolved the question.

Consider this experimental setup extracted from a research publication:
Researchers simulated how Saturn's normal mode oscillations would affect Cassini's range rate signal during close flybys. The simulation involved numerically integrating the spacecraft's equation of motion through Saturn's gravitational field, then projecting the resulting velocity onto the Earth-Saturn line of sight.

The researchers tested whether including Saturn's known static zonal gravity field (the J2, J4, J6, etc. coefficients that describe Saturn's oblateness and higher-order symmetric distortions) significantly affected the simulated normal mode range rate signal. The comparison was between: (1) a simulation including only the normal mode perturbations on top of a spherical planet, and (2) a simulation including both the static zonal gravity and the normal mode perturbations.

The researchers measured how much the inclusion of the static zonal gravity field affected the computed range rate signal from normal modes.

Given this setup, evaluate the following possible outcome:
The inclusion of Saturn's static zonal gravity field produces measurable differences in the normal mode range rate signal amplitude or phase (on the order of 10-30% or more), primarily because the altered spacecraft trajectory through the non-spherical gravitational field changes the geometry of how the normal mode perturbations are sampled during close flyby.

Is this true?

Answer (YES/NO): NO